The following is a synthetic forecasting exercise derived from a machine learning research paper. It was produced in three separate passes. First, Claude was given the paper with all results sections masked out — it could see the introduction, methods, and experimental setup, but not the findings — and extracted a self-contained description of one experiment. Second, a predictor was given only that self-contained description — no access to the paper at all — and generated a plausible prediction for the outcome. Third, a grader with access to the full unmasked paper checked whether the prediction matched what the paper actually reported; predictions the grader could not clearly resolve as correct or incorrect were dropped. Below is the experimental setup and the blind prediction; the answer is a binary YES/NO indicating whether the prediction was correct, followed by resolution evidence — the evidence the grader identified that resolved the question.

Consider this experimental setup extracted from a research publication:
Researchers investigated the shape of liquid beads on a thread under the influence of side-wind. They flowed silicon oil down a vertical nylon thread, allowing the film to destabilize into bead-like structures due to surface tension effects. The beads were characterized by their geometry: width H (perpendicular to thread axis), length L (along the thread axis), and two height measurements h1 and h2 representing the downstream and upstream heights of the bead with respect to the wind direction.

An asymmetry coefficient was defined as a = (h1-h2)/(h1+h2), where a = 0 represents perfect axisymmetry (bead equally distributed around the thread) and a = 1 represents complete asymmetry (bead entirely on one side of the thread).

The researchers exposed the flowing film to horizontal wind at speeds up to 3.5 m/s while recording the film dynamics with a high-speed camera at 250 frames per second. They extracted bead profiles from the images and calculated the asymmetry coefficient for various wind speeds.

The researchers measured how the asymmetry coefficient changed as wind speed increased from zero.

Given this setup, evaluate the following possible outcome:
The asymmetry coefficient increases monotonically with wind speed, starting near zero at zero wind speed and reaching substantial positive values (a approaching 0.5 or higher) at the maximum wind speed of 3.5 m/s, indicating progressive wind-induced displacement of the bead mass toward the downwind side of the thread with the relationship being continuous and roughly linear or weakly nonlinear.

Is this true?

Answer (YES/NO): NO